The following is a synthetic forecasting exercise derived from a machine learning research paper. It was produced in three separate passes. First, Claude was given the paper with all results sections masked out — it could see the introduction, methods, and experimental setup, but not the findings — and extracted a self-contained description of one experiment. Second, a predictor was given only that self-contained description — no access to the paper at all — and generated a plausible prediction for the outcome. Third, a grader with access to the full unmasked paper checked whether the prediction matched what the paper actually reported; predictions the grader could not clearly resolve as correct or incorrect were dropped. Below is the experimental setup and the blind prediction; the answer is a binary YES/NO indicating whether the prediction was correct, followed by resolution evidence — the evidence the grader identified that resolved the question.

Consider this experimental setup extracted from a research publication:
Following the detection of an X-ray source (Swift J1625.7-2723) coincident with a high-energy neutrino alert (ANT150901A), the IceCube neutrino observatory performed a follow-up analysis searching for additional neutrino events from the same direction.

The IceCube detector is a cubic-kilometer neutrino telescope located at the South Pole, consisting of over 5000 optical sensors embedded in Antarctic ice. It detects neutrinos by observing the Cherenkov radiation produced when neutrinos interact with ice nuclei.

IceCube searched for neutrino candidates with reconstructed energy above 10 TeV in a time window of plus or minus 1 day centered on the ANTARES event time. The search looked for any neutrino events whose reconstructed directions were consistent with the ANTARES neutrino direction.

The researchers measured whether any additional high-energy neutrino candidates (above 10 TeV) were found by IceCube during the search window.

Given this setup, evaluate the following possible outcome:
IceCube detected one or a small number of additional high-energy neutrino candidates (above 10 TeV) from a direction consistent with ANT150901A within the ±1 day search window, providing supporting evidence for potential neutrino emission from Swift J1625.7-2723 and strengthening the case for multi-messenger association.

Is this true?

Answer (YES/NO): NO